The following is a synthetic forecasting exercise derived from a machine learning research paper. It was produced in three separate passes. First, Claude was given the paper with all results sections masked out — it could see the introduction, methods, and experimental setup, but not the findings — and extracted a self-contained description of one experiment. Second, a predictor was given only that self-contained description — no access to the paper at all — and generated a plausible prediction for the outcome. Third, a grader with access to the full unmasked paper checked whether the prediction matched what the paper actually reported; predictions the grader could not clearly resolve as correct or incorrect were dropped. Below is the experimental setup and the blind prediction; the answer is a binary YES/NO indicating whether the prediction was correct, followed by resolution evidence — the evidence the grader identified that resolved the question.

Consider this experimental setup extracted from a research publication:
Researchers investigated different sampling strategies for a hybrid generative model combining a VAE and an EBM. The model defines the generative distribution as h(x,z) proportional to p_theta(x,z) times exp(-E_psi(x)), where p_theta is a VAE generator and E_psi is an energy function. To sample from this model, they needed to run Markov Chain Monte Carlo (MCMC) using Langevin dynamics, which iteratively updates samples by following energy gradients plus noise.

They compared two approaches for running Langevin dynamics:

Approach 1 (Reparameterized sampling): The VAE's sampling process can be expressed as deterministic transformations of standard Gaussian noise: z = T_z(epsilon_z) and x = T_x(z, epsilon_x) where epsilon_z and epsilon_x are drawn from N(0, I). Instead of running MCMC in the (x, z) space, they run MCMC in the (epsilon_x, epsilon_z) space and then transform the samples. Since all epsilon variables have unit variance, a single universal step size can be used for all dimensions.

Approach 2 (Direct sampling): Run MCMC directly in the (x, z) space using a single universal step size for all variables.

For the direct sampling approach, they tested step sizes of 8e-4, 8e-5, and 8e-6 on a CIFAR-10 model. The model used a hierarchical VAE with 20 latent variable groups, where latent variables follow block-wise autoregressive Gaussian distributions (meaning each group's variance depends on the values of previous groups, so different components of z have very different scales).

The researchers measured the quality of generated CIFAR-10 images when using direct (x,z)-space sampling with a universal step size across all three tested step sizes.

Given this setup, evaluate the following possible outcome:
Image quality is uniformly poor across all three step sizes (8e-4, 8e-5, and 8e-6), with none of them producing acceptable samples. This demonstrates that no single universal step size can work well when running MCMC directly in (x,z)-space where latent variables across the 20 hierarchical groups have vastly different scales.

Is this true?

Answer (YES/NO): YES